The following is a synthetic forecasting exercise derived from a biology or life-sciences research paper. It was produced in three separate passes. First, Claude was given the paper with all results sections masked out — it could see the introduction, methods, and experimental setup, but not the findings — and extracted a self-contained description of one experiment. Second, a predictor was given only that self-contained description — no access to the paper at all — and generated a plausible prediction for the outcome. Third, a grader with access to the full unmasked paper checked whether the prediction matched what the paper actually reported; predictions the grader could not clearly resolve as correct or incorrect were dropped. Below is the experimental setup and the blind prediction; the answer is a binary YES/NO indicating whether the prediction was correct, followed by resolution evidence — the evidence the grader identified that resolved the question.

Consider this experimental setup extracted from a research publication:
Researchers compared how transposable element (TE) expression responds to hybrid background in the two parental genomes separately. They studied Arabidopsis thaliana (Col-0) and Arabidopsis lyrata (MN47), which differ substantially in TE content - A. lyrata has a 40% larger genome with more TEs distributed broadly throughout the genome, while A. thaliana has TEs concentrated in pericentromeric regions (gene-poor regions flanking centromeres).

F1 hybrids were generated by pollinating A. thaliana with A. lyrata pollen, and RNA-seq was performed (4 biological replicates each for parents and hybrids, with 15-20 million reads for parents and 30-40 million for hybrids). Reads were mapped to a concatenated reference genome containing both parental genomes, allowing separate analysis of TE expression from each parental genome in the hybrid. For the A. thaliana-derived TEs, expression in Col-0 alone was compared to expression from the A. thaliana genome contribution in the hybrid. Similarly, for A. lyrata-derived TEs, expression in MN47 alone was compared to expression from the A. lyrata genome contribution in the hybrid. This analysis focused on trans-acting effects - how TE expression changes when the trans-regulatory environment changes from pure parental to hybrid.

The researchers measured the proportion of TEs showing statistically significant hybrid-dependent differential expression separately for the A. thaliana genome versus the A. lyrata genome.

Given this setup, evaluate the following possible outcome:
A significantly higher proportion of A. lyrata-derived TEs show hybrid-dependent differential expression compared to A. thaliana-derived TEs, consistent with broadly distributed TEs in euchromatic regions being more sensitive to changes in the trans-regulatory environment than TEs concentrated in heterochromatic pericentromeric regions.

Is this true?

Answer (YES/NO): YES